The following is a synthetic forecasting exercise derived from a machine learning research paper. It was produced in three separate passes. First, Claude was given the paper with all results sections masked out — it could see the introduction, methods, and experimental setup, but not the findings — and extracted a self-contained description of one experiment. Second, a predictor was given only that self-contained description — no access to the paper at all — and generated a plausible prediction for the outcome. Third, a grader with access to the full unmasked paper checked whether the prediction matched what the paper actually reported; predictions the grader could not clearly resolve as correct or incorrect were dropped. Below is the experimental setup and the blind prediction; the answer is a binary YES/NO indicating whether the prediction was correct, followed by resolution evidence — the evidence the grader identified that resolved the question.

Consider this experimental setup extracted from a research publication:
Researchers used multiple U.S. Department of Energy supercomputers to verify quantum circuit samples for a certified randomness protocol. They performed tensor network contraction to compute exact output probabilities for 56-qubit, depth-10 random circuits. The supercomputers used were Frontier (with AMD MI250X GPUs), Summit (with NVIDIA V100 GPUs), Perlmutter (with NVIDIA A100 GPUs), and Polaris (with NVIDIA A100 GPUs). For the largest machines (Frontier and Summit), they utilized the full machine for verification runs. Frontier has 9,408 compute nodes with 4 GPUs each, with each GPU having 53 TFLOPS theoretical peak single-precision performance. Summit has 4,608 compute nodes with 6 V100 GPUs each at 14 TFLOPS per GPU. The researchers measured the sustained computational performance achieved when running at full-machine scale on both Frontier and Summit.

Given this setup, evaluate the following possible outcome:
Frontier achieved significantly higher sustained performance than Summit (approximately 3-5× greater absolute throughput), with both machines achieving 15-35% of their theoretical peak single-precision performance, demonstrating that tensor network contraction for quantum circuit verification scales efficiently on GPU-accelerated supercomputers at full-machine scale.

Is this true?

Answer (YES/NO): NO